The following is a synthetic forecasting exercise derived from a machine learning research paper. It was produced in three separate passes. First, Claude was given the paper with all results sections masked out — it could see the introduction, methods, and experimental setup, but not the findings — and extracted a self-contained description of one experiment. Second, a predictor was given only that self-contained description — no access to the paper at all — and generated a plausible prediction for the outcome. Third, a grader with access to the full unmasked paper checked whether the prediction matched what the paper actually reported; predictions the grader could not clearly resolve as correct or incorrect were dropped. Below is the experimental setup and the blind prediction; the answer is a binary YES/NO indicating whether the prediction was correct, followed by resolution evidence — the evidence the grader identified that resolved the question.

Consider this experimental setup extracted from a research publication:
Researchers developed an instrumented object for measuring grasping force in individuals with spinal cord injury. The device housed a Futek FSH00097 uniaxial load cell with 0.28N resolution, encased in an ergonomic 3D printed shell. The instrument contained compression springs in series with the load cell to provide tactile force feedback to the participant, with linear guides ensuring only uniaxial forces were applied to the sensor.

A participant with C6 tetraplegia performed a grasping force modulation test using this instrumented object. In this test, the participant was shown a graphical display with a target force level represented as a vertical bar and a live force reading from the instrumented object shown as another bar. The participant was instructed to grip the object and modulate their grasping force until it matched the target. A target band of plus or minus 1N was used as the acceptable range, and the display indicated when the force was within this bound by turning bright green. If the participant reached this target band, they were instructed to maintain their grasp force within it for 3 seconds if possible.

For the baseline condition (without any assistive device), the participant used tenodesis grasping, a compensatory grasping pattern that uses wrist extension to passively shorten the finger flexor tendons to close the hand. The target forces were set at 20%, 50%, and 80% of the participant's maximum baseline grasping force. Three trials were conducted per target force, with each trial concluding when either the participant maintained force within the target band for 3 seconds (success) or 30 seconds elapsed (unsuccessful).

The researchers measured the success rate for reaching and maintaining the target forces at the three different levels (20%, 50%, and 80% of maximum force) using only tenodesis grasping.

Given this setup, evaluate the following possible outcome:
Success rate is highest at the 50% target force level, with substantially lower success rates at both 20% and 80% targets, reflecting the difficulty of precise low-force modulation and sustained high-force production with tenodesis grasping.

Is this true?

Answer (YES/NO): NO